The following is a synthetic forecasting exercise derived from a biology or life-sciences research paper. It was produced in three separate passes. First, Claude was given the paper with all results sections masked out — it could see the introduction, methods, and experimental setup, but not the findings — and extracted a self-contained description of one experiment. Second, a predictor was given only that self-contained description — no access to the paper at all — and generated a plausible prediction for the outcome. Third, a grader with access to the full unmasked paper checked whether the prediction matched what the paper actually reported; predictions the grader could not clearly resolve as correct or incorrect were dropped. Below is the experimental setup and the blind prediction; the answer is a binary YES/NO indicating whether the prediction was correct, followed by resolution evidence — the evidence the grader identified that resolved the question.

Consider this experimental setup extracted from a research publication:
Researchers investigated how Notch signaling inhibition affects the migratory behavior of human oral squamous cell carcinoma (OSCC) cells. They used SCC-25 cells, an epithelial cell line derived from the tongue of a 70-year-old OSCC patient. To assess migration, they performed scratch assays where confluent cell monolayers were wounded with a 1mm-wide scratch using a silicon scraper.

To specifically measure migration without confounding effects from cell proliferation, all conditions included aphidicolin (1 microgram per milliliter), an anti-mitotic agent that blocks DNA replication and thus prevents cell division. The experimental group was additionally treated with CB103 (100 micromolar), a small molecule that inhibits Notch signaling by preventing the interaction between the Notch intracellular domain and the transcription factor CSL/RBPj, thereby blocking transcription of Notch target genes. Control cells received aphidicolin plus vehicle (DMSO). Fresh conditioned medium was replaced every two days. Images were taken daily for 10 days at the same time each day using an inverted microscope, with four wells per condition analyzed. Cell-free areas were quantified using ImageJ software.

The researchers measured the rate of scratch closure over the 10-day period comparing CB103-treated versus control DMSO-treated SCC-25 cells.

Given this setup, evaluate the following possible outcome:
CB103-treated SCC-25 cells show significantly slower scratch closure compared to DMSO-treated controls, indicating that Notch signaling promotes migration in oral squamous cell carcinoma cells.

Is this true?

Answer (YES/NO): YES